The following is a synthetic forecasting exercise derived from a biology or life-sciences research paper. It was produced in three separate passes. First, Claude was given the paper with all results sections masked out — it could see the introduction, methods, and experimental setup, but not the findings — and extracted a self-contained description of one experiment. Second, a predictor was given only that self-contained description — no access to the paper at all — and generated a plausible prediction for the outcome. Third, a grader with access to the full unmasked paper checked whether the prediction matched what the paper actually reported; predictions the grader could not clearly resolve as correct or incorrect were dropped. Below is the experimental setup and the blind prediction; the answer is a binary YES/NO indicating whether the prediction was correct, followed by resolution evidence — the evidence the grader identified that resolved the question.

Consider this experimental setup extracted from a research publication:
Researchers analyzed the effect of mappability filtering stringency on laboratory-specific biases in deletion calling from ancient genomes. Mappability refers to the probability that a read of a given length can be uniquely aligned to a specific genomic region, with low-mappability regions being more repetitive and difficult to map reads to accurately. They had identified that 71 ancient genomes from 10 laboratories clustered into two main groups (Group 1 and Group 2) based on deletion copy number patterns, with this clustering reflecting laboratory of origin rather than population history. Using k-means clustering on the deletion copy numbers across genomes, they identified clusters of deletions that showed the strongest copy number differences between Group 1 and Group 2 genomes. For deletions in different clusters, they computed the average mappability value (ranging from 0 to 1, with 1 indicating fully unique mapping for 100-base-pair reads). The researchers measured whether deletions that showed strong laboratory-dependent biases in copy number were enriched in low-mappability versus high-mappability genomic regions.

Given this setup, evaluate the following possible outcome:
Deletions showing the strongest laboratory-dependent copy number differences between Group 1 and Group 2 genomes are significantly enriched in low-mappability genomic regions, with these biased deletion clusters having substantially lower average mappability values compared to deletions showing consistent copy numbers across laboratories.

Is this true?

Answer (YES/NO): YES